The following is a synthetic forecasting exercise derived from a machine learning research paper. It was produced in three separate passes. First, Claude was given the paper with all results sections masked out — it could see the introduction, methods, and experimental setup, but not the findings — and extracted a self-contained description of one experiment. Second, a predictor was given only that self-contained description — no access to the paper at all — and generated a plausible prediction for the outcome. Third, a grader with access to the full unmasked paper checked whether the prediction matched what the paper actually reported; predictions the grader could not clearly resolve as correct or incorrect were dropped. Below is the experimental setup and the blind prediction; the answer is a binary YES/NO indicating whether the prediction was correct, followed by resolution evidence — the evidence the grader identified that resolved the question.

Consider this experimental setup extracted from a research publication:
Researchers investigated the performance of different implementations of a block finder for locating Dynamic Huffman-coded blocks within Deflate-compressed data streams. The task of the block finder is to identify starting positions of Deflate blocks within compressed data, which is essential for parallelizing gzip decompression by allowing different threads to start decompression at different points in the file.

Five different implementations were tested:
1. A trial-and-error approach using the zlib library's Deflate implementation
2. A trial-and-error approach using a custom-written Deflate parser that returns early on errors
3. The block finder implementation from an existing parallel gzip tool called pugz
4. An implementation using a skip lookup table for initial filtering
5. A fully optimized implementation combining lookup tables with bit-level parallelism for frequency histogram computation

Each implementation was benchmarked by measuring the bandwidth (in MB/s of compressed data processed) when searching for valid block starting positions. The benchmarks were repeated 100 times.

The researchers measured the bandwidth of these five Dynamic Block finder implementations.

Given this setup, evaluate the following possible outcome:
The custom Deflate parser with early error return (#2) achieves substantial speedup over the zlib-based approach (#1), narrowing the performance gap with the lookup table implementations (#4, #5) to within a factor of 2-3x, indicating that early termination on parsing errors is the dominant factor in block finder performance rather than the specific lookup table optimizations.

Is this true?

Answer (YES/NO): NO